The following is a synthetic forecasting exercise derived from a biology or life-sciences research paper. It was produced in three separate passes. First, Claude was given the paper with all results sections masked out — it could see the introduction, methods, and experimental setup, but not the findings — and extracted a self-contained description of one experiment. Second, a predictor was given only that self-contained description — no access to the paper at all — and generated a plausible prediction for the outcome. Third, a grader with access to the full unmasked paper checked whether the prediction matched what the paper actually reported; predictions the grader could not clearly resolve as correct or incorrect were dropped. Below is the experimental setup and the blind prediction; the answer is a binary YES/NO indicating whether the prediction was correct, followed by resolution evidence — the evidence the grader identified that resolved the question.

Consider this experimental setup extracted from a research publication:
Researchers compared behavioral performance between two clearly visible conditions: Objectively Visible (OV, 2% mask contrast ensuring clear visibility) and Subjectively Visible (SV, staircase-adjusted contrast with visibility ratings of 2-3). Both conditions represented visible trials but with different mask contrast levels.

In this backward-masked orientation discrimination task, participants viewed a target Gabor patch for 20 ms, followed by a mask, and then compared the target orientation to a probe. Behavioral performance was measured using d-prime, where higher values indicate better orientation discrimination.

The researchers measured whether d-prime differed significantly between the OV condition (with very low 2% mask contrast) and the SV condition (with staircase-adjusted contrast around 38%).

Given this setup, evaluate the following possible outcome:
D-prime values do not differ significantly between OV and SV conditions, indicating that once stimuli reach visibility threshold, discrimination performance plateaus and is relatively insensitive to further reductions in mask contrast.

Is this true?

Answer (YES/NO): YES